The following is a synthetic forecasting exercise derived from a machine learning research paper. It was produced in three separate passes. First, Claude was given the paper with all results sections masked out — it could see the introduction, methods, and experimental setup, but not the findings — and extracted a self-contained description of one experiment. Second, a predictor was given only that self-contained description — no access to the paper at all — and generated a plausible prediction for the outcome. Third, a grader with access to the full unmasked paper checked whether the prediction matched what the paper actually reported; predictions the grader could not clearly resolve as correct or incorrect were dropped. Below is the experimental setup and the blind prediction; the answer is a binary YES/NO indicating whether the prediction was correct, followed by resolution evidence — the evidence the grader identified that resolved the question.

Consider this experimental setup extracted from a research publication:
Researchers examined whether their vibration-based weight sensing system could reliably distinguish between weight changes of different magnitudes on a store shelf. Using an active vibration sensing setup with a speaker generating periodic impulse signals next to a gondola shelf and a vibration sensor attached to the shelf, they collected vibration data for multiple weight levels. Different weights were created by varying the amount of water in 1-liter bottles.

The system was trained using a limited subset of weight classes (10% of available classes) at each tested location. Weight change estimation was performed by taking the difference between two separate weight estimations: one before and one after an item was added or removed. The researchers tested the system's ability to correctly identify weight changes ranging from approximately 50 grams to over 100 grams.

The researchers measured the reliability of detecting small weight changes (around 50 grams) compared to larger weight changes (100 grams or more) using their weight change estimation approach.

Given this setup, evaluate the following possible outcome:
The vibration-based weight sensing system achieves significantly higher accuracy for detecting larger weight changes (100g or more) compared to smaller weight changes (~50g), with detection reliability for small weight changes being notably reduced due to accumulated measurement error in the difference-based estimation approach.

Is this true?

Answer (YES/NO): YES